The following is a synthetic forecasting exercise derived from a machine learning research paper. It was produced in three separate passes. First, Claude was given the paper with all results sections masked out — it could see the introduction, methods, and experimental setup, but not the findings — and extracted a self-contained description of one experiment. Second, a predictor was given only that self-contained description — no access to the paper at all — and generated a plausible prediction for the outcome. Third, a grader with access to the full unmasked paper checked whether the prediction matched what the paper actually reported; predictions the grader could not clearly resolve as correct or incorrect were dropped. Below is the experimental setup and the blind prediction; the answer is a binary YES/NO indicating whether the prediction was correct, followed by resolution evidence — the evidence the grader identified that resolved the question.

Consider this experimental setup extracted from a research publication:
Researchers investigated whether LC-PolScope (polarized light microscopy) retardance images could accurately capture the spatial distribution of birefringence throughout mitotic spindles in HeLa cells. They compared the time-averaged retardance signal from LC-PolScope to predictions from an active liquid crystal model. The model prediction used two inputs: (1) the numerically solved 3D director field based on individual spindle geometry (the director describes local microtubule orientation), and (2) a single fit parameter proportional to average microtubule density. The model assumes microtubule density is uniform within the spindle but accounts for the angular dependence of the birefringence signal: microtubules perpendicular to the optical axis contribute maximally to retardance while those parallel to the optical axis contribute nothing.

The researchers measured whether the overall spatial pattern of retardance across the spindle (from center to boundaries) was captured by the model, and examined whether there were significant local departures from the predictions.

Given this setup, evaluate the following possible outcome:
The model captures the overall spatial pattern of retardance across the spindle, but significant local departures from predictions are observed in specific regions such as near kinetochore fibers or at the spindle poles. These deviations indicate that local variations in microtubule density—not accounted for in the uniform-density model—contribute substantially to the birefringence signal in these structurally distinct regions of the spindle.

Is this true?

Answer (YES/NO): NO